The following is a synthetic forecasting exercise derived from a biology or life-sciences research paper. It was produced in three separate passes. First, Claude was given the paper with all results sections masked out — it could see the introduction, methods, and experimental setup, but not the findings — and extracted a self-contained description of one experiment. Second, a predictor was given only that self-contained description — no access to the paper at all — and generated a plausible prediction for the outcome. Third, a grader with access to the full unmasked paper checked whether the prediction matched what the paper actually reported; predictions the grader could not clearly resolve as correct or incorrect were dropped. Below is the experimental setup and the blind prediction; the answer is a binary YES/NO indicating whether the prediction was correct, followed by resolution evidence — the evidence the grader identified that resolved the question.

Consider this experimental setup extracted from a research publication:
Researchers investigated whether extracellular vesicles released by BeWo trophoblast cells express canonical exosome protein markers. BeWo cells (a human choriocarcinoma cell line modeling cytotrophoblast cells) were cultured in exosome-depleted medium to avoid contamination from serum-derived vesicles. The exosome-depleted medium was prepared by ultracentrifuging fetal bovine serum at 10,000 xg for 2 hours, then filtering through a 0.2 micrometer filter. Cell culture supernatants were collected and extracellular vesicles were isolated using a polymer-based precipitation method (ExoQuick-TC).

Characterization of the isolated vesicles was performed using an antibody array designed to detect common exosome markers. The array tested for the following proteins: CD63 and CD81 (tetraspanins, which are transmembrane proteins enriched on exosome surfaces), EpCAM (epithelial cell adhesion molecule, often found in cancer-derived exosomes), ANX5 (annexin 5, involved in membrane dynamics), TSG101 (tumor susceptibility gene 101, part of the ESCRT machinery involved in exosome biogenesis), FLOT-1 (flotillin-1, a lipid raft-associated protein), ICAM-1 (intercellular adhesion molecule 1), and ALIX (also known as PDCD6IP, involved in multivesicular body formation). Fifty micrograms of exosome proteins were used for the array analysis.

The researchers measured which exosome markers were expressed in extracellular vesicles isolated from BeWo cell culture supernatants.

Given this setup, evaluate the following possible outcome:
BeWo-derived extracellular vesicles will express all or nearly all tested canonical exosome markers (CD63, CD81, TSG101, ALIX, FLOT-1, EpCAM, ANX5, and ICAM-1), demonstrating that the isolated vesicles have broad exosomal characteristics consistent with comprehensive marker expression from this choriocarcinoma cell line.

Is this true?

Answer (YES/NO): YES